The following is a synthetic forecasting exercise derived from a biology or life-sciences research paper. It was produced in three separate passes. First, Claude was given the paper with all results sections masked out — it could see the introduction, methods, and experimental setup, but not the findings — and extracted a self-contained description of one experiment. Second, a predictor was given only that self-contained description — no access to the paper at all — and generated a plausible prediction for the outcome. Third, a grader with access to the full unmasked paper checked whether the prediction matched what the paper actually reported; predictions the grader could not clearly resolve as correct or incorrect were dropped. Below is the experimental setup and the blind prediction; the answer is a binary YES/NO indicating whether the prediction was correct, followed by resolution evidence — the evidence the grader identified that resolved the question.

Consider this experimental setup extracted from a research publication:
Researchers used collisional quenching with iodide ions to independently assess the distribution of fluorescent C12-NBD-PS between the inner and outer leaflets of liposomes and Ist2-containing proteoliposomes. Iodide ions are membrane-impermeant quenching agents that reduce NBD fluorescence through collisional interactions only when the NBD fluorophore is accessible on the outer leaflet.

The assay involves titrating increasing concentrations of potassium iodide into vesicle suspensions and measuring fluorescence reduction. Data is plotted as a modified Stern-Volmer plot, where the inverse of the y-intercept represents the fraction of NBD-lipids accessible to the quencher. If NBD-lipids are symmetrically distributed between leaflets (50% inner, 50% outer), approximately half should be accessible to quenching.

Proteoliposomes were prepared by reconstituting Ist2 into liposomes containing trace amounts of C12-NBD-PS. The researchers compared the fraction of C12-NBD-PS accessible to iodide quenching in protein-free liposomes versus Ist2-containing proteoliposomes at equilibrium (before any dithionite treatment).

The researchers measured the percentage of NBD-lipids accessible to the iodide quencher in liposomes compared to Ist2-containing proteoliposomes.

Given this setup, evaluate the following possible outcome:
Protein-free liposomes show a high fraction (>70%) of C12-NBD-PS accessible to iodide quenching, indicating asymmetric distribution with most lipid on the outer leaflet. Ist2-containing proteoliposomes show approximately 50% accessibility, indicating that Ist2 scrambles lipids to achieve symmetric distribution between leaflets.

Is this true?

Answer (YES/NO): NO